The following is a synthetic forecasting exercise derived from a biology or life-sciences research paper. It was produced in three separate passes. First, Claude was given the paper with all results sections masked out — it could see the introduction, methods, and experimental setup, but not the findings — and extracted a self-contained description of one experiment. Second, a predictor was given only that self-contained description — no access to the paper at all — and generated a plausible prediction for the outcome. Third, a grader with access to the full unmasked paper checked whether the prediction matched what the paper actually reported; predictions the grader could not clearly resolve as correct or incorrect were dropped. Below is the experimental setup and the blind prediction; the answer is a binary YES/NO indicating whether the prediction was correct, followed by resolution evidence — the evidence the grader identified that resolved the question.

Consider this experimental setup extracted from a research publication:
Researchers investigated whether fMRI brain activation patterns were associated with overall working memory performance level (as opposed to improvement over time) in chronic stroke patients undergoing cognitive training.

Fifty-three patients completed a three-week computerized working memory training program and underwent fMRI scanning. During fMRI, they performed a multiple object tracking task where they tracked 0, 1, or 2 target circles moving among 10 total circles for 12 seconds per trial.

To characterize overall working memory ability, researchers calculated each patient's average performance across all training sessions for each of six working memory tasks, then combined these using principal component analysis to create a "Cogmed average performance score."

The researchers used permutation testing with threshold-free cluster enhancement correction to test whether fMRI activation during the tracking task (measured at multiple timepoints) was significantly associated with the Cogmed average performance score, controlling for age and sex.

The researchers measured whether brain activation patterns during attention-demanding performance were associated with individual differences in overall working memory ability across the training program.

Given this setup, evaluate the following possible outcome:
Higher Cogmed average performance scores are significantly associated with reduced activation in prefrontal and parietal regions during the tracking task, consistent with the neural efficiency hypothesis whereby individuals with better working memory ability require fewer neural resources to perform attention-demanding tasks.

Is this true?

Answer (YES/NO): NO